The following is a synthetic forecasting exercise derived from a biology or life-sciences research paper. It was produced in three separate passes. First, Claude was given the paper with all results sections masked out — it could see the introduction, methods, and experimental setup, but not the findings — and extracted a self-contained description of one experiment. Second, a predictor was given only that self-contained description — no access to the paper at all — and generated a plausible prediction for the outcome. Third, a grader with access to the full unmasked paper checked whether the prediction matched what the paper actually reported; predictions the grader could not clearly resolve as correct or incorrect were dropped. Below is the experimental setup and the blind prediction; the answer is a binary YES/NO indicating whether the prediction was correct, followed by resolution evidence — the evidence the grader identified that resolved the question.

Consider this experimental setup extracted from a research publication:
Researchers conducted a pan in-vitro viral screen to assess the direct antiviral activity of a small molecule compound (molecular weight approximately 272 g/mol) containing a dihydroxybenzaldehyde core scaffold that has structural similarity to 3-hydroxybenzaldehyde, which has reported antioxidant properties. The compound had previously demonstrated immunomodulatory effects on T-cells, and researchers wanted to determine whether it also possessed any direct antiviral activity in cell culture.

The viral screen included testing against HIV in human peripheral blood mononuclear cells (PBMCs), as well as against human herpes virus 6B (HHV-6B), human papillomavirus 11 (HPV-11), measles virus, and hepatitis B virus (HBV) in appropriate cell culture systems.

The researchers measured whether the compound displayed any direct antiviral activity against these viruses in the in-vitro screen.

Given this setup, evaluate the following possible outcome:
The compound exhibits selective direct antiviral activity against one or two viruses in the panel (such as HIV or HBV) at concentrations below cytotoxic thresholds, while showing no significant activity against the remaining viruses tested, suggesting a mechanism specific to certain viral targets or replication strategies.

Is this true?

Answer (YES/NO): NO